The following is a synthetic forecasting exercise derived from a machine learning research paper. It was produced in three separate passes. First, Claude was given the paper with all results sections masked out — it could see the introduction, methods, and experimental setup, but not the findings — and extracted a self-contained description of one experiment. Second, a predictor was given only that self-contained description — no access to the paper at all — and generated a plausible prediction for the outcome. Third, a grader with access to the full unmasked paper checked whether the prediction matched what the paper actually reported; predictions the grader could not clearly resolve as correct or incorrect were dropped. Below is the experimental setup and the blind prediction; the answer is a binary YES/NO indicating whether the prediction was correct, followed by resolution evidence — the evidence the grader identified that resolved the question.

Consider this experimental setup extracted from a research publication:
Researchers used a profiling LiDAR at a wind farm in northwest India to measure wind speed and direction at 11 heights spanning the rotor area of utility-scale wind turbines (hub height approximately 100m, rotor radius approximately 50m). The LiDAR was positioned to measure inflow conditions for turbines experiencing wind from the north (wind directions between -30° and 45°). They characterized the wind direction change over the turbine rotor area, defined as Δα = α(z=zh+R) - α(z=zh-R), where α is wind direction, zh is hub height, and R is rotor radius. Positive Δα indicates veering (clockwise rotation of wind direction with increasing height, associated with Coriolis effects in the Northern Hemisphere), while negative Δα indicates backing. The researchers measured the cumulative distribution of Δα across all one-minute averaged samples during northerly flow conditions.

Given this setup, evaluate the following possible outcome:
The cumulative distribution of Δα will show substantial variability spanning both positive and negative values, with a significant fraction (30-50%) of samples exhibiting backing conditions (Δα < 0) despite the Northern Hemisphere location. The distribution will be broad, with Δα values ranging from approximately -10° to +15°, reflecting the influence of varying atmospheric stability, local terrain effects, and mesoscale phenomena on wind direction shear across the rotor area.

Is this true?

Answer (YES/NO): NO